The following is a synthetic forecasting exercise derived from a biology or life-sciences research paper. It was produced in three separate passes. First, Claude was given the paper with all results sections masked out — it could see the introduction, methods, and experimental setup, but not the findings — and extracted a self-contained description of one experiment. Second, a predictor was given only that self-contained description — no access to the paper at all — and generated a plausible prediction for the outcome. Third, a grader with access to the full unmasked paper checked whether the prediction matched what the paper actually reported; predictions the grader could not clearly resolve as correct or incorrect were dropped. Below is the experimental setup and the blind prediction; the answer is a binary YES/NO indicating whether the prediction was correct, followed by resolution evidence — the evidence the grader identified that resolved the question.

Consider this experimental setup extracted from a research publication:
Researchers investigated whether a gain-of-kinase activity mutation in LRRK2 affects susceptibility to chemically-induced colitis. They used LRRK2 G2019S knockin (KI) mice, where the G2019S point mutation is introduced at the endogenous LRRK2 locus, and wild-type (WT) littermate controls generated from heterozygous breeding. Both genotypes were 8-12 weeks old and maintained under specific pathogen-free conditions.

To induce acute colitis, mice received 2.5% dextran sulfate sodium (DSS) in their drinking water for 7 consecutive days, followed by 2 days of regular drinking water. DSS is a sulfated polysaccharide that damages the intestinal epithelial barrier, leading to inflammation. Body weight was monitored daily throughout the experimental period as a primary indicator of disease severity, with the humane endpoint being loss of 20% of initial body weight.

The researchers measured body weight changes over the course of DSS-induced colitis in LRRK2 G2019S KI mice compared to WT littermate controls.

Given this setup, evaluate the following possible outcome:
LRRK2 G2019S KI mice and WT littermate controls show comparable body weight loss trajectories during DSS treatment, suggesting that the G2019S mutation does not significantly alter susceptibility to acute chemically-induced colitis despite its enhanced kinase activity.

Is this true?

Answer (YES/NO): NO